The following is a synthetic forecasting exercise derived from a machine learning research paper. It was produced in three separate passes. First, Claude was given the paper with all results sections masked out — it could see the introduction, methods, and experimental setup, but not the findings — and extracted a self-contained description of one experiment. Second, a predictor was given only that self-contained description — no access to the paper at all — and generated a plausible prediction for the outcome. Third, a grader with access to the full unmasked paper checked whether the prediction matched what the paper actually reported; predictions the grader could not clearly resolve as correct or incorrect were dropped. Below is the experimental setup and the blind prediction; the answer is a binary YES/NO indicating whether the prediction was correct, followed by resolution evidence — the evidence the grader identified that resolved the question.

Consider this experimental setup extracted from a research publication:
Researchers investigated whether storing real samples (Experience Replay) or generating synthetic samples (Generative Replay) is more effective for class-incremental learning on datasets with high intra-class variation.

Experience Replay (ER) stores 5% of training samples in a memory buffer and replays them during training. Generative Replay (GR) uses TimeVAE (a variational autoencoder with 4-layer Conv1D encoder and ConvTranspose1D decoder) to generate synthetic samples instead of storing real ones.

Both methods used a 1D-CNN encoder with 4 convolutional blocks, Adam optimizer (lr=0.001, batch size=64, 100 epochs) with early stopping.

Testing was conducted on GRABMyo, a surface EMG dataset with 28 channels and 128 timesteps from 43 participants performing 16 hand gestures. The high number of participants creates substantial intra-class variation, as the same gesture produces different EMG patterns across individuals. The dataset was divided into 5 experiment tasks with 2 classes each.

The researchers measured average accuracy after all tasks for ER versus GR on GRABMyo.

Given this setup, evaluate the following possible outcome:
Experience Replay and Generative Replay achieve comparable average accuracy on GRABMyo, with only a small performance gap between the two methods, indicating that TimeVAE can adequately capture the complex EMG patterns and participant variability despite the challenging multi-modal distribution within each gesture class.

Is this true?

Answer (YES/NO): NO